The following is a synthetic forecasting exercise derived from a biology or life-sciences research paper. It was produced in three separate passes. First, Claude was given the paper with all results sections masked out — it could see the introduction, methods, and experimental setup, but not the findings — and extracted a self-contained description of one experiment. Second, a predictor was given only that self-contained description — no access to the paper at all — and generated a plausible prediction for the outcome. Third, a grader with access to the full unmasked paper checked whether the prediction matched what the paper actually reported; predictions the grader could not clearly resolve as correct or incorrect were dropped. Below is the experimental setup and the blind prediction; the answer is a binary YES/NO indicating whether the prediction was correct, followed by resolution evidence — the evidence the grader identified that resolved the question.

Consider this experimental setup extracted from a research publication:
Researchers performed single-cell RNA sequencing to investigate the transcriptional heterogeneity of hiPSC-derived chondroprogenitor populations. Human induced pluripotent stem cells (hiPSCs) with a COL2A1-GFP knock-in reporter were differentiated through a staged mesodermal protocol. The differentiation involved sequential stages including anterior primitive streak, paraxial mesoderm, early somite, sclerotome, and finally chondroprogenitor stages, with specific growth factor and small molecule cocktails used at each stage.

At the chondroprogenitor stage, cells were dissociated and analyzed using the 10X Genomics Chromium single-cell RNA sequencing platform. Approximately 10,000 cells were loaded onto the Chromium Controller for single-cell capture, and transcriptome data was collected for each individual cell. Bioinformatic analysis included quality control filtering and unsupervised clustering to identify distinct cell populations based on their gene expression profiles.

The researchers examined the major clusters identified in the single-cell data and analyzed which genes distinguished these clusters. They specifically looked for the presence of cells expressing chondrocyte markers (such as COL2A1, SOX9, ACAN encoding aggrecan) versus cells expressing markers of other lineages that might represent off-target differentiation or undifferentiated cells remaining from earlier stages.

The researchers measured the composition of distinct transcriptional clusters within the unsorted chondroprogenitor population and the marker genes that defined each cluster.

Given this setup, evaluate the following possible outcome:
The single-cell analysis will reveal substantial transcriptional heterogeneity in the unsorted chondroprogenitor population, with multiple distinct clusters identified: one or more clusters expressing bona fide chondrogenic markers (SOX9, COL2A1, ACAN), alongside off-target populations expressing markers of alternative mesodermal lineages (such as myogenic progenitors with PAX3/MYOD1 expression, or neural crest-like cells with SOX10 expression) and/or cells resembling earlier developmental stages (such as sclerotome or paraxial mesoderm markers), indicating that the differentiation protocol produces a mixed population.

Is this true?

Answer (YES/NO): NO